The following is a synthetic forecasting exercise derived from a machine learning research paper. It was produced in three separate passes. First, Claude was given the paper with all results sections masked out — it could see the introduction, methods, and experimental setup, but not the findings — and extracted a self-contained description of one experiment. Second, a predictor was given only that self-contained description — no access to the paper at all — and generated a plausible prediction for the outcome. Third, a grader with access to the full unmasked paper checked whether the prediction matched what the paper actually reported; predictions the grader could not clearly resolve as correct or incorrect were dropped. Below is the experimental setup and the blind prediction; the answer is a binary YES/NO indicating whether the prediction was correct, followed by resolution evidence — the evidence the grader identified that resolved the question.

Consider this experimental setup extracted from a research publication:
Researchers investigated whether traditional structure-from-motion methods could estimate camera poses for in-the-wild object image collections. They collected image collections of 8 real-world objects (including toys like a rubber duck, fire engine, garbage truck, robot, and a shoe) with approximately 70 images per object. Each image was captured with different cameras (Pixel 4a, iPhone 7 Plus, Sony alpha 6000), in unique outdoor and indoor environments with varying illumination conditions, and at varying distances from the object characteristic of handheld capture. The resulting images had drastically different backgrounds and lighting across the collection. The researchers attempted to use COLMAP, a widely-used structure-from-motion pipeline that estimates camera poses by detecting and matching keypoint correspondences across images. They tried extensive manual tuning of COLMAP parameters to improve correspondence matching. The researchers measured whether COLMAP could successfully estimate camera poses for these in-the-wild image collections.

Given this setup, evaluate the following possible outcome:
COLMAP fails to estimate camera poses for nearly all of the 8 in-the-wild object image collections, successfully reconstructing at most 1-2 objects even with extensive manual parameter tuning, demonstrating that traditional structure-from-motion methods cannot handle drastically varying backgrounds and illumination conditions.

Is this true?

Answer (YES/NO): NO